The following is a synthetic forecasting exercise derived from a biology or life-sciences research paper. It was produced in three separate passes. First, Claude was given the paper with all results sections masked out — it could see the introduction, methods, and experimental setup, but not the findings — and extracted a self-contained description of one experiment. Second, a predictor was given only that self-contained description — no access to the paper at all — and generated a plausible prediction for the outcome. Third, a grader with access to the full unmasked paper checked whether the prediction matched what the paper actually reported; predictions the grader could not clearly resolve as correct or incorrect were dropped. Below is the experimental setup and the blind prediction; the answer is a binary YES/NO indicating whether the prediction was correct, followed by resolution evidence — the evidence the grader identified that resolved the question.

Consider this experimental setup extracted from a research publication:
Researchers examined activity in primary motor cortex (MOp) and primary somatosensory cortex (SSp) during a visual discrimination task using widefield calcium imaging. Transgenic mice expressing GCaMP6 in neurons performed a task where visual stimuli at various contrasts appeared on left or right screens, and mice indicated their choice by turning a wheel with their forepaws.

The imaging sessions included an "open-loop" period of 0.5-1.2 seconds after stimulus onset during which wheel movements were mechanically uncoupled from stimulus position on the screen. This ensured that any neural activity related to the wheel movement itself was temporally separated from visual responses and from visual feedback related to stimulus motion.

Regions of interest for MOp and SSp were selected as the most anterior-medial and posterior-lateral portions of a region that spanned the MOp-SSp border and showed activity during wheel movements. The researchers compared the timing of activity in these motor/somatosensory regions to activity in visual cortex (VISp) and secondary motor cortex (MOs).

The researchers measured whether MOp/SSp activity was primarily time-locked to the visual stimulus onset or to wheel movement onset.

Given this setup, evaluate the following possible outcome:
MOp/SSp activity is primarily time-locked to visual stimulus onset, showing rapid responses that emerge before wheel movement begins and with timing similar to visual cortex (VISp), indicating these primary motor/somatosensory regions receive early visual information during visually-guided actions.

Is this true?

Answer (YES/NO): NO